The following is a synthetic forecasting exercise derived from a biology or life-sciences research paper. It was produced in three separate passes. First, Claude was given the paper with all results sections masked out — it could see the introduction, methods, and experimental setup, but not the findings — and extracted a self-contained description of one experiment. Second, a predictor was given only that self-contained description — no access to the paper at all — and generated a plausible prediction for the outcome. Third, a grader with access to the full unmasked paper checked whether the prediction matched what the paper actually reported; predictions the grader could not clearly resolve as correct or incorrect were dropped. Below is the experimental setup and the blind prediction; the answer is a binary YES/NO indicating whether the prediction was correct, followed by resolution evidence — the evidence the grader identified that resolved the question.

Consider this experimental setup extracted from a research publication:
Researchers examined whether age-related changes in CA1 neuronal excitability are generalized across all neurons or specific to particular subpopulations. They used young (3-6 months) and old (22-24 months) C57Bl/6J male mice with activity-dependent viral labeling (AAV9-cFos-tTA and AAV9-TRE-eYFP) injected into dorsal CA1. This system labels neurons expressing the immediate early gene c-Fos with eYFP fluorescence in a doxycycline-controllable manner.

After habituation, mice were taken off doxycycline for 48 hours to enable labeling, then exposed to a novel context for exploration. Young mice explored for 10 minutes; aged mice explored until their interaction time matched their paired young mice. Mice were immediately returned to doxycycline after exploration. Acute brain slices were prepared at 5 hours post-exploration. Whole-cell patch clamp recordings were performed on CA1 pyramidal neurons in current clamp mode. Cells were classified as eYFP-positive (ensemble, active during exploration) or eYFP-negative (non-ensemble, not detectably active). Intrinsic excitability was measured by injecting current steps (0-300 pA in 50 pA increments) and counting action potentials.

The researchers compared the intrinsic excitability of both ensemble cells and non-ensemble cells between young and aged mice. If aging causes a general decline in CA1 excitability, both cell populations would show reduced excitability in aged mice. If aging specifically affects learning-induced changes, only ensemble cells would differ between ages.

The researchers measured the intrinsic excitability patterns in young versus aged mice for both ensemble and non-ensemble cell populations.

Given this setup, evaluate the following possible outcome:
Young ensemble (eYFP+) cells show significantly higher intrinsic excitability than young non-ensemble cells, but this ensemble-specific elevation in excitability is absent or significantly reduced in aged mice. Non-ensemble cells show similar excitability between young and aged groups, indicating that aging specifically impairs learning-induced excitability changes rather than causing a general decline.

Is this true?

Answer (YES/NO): YES